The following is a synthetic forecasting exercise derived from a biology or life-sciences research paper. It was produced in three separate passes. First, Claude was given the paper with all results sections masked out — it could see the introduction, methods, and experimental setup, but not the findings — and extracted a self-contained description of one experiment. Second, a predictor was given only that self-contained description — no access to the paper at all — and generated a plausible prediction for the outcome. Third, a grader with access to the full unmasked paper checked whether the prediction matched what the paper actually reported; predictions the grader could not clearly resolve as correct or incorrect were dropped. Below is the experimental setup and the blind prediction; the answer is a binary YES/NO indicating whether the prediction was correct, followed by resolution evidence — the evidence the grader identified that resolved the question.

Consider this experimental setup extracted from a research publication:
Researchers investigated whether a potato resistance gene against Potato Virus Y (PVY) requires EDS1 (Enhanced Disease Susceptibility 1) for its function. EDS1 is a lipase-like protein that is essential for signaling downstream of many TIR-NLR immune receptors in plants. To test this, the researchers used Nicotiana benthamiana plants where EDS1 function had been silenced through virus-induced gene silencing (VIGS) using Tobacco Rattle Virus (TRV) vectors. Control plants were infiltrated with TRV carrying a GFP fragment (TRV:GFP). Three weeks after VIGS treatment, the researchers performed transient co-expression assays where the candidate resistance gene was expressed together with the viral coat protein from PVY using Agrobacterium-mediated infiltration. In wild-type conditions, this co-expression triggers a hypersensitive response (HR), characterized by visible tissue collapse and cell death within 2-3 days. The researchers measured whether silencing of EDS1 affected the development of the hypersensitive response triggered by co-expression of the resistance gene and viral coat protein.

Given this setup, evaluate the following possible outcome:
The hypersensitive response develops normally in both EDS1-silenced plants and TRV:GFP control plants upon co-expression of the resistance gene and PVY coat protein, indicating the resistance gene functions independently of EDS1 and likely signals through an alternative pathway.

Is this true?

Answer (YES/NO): NO